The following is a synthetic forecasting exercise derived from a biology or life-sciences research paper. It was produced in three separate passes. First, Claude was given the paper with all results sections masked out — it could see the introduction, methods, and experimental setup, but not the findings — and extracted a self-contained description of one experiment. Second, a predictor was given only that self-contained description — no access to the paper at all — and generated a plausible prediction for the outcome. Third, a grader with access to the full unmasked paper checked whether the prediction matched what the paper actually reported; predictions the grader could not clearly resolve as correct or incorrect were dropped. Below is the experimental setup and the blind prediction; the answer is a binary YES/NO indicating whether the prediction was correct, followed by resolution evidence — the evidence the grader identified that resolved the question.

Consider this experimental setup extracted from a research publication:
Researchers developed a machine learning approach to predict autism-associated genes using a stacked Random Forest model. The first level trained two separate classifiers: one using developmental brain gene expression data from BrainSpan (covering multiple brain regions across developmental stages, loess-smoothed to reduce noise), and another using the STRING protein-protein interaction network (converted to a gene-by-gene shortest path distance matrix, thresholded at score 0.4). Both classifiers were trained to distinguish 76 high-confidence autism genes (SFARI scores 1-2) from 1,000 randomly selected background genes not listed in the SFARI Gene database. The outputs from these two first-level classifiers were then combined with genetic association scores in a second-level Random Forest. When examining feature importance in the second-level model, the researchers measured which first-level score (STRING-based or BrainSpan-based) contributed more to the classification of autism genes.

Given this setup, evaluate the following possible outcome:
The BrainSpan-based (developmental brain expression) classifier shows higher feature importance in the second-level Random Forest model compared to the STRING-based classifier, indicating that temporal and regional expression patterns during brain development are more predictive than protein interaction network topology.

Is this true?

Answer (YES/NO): NO